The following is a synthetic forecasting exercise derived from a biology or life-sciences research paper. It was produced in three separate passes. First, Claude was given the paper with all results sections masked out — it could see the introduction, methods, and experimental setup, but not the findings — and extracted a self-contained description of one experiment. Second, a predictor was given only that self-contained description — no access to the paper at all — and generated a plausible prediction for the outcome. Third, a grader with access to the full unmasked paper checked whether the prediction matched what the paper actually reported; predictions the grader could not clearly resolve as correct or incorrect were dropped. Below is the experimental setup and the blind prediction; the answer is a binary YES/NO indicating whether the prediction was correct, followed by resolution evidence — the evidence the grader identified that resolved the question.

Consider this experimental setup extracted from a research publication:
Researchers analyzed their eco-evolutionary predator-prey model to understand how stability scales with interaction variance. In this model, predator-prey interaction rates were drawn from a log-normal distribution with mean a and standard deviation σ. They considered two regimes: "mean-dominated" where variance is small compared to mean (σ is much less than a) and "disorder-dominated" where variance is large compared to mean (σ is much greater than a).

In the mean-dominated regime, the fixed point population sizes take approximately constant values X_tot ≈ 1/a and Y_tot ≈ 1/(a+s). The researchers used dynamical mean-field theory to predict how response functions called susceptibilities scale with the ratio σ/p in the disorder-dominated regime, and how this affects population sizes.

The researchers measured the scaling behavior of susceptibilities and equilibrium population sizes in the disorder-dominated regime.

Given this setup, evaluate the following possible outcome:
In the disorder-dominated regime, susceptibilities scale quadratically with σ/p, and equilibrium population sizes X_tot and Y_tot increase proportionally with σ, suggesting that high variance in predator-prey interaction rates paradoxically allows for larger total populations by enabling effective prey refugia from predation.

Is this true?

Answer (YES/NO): NO